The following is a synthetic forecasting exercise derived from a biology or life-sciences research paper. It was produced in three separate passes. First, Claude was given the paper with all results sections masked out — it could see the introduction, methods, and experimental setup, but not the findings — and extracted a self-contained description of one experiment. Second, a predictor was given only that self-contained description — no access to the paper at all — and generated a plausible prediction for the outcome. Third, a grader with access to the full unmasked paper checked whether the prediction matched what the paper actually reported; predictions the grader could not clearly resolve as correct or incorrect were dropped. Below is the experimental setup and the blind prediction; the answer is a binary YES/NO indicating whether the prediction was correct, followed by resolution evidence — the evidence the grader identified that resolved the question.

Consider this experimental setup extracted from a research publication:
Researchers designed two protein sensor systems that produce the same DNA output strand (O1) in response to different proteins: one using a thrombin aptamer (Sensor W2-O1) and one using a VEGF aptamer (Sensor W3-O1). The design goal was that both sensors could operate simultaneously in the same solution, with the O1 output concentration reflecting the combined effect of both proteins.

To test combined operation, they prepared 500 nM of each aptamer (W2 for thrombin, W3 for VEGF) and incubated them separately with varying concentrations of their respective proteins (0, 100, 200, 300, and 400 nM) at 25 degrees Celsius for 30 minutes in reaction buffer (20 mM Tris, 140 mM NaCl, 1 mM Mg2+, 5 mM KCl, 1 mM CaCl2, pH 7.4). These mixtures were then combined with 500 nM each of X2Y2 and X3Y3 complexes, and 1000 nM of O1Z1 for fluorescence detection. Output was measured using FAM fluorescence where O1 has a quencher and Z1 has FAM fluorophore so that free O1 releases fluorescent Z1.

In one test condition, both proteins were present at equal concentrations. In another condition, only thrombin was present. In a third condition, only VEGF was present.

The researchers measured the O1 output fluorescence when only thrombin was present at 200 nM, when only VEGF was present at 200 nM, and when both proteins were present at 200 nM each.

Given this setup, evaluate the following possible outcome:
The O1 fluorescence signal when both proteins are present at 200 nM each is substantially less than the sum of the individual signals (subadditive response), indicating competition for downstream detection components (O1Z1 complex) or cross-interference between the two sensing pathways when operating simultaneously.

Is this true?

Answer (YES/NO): NO